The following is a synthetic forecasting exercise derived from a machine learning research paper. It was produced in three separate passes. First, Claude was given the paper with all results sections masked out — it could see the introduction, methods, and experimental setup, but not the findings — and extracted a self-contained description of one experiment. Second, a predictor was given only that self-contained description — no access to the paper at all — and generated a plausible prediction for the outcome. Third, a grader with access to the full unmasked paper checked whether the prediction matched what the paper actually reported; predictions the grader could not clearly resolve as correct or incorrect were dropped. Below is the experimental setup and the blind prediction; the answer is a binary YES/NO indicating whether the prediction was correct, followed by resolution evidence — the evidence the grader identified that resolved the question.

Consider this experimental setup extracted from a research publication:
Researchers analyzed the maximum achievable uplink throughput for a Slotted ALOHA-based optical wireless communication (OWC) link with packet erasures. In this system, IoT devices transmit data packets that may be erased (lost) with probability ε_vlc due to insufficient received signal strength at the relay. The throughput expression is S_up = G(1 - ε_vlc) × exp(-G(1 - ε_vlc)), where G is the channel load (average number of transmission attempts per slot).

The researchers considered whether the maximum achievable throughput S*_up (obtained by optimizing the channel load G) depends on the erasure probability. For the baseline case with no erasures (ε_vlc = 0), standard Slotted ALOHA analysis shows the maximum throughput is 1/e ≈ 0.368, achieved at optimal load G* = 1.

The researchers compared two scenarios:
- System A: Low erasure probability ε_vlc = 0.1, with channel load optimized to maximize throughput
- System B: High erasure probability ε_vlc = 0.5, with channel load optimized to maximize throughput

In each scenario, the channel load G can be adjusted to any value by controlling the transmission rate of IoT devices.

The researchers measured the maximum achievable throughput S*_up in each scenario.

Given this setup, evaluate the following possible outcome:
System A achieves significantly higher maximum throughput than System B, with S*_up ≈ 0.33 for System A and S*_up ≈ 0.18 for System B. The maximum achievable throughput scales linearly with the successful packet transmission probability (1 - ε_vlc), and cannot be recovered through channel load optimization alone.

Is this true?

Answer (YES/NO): NO